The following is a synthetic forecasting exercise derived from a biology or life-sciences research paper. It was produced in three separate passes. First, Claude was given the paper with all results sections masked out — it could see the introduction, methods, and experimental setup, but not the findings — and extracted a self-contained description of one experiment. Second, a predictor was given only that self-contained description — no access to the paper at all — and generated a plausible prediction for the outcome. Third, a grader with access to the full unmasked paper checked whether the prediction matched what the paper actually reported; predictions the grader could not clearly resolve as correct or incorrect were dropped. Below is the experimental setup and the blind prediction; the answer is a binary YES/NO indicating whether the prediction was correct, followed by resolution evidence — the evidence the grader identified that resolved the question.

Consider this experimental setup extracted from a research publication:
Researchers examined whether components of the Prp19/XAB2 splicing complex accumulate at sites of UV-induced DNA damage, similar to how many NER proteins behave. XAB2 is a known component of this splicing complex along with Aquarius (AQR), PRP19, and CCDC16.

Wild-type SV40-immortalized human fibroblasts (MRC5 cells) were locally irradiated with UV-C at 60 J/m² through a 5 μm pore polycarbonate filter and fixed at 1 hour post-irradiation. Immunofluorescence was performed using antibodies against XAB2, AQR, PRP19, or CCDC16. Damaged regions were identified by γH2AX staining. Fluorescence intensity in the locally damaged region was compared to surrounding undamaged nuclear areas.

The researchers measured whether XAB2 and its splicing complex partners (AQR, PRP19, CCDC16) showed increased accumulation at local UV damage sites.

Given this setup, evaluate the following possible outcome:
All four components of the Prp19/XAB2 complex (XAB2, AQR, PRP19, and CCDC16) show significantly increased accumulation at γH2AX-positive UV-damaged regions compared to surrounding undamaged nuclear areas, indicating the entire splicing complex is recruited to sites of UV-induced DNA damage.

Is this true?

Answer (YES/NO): NO